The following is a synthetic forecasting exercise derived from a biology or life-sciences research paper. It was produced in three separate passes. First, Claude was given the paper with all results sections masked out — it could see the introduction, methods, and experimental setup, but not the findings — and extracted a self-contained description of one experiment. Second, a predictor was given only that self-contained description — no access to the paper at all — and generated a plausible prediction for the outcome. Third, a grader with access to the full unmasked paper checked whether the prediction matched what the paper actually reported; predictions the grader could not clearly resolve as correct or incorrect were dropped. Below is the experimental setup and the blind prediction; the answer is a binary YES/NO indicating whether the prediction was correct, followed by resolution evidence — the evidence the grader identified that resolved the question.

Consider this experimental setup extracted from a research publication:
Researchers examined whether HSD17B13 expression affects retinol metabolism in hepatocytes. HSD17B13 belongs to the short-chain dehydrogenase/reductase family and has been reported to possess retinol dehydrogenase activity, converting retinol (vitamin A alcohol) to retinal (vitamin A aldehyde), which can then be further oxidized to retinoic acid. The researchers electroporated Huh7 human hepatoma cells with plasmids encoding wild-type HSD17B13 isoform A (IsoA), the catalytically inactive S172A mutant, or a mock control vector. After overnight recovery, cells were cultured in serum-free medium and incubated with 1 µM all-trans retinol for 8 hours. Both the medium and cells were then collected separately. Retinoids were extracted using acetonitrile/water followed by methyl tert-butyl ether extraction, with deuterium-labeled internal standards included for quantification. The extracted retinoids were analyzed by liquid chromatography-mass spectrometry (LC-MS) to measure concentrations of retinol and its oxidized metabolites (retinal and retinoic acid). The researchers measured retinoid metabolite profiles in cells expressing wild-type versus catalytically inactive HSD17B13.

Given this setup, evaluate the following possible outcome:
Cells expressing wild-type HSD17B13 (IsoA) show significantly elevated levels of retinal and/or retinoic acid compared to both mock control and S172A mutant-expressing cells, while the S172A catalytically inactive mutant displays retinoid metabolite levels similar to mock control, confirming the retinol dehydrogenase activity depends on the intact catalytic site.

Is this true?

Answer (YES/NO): YES